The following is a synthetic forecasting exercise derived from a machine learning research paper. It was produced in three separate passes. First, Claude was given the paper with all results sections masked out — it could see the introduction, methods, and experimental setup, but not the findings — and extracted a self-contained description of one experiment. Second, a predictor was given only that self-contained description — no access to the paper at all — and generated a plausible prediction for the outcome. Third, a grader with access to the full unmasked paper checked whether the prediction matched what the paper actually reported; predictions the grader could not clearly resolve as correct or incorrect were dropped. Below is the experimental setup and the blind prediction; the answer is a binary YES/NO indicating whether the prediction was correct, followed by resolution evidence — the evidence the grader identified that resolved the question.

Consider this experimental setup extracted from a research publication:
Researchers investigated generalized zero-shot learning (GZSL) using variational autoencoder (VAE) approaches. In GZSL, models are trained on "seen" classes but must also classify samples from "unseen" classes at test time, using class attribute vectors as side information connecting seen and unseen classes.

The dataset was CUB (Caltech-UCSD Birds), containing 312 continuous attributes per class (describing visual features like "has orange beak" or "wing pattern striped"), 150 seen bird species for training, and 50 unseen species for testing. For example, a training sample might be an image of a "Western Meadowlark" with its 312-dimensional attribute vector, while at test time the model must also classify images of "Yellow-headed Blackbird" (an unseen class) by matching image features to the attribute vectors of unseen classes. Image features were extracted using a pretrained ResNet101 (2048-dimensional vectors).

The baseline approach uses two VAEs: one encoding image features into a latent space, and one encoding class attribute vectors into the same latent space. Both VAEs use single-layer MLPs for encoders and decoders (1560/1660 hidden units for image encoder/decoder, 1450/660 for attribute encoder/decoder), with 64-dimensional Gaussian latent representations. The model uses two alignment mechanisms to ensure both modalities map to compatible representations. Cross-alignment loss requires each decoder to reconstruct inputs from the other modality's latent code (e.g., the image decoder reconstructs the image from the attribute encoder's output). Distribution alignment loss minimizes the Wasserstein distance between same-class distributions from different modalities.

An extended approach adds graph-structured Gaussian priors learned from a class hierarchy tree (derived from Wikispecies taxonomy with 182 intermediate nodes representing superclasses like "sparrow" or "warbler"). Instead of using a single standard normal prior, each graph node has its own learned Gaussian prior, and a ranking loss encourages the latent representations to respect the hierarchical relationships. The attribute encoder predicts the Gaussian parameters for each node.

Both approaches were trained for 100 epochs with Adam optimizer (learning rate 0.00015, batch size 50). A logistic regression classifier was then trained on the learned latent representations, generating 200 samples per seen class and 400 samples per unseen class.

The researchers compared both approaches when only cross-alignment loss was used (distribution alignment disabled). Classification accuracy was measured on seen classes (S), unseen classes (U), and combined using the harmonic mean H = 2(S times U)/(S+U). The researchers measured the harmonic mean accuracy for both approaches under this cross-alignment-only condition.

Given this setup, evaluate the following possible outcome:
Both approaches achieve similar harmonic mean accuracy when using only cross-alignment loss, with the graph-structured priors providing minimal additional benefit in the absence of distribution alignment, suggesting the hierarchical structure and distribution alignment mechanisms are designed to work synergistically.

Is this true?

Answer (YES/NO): NO